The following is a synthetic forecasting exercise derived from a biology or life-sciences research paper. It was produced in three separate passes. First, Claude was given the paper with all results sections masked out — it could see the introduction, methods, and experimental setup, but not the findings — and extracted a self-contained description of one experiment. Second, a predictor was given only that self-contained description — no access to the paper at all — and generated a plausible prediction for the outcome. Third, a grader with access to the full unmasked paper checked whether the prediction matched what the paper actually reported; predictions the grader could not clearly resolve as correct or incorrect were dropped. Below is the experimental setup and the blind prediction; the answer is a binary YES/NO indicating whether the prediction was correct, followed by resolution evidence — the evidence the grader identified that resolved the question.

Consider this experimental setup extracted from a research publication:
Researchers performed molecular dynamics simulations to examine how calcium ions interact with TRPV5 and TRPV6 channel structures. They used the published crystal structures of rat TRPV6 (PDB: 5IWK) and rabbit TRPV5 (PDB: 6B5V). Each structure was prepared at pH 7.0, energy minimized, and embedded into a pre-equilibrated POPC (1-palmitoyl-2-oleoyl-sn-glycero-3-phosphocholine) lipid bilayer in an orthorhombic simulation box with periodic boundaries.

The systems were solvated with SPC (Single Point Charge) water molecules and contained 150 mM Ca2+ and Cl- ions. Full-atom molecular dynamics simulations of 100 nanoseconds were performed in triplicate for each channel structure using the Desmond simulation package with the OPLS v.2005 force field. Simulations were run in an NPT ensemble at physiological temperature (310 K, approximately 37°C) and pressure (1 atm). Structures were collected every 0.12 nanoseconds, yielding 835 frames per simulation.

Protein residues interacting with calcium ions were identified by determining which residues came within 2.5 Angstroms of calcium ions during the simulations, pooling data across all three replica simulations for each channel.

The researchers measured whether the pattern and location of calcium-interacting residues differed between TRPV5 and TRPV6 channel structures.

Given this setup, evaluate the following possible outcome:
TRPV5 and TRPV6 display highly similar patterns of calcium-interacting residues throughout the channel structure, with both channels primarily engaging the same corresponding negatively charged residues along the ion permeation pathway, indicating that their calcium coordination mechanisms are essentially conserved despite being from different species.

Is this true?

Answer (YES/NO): NO